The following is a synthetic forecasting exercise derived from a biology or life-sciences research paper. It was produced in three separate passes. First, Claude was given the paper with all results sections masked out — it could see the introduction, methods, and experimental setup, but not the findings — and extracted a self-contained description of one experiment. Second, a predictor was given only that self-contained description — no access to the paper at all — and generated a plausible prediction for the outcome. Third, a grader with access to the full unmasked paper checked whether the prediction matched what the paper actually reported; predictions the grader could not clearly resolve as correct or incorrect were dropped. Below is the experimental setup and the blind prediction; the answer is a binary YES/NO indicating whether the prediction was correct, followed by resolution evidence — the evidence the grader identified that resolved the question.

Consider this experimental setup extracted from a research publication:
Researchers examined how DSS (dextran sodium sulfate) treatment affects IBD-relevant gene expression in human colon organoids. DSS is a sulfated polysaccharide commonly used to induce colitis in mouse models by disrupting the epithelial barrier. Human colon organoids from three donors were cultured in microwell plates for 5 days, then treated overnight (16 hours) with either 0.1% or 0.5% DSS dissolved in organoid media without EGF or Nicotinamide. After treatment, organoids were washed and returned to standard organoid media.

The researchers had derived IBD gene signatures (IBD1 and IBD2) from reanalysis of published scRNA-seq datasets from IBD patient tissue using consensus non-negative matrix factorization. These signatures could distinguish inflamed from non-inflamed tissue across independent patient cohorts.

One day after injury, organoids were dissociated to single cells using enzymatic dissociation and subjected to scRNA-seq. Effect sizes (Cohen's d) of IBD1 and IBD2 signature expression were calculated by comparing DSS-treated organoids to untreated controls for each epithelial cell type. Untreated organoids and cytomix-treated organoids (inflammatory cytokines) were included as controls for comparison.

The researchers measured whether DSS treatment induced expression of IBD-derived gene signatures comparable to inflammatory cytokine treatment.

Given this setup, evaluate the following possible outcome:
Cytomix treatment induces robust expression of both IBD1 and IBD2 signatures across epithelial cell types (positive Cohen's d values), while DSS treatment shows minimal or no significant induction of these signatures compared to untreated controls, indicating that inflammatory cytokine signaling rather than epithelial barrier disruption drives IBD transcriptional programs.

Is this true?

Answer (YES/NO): NO